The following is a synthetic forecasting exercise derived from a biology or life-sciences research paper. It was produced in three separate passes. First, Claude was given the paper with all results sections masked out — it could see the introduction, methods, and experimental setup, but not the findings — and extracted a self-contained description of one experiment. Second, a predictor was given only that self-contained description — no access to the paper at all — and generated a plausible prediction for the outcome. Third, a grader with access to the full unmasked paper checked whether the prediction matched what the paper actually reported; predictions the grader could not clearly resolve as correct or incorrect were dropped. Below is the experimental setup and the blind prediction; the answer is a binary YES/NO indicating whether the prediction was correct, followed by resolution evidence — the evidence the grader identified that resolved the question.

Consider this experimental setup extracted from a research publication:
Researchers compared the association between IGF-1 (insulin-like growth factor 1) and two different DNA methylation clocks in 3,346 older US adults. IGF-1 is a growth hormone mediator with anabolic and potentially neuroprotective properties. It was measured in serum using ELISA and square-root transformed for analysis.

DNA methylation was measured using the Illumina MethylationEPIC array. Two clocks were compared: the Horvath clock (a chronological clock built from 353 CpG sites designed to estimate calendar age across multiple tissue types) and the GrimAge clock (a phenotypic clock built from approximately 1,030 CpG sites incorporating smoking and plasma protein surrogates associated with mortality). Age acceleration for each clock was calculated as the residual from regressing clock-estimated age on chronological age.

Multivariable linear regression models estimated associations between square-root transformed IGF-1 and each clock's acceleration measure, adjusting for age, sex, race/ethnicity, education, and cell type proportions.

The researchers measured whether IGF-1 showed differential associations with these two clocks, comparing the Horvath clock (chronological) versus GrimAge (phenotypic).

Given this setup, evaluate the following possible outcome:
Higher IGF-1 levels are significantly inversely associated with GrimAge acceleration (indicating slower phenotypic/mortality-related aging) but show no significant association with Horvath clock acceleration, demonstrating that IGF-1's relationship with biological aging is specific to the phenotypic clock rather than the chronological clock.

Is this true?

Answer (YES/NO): YES